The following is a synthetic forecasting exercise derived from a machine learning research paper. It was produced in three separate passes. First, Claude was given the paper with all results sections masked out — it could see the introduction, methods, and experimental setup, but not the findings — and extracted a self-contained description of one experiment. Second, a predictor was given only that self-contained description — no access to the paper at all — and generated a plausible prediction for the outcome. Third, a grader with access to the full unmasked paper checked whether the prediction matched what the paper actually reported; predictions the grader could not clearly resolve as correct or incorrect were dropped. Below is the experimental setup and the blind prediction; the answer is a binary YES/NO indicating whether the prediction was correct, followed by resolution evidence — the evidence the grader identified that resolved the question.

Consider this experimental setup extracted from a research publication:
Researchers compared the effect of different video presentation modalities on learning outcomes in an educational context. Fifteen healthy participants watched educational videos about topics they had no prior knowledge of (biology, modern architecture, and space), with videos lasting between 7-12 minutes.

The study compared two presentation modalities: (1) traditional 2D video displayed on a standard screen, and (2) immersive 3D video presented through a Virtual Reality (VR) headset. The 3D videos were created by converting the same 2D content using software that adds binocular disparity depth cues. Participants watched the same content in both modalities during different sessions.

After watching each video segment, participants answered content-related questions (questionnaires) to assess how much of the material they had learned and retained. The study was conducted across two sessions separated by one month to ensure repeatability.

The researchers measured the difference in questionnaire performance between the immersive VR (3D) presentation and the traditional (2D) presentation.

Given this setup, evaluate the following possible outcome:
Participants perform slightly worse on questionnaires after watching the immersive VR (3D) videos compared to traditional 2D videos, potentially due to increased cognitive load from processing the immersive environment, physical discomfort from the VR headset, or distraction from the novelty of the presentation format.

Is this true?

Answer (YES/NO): NO